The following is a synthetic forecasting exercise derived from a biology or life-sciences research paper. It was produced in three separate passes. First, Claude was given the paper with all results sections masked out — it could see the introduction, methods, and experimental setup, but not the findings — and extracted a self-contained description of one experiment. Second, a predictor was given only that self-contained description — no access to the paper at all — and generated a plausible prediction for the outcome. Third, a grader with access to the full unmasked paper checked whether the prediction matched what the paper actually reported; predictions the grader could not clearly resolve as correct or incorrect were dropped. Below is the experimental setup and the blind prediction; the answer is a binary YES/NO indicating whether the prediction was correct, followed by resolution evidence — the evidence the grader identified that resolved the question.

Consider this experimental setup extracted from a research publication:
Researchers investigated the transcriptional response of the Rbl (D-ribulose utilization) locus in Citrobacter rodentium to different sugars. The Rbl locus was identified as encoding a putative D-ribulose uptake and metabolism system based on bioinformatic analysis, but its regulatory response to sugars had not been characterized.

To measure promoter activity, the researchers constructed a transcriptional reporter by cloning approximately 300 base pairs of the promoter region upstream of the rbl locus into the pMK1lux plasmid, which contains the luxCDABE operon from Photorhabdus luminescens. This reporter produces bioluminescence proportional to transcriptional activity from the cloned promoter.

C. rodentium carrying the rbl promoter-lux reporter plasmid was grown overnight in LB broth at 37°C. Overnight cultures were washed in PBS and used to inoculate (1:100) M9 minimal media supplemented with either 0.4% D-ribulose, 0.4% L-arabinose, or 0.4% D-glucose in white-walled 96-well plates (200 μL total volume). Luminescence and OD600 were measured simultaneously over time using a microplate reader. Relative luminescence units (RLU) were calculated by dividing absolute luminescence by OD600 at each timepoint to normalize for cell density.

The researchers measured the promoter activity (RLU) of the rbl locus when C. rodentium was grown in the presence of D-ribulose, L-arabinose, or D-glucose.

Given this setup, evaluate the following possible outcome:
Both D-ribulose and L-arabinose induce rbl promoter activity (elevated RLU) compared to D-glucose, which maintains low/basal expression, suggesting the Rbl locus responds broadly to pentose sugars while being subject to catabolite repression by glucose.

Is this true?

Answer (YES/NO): NO